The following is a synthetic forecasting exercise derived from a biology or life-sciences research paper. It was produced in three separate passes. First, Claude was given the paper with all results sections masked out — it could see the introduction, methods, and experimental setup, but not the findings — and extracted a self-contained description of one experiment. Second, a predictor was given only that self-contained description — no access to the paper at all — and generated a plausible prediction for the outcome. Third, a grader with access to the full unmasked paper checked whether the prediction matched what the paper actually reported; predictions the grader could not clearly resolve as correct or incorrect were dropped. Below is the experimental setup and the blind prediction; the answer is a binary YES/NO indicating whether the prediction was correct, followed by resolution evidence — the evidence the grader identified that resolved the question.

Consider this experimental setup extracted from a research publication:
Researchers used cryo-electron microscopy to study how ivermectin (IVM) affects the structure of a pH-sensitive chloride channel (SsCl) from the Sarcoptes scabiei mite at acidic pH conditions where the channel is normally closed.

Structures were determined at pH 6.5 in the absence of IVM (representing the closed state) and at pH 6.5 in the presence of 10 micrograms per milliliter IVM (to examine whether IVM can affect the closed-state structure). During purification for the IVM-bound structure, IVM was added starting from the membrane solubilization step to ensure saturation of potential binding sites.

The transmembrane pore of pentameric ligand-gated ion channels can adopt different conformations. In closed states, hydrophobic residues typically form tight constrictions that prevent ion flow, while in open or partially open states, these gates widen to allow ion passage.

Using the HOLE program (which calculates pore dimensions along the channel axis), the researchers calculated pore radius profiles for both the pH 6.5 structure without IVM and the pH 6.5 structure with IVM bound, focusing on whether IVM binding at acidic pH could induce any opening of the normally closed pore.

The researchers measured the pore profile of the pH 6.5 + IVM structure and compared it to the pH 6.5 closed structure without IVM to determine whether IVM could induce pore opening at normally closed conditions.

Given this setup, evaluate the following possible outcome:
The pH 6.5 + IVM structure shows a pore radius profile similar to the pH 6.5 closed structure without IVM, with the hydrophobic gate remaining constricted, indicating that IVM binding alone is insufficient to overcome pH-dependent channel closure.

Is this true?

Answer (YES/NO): NO